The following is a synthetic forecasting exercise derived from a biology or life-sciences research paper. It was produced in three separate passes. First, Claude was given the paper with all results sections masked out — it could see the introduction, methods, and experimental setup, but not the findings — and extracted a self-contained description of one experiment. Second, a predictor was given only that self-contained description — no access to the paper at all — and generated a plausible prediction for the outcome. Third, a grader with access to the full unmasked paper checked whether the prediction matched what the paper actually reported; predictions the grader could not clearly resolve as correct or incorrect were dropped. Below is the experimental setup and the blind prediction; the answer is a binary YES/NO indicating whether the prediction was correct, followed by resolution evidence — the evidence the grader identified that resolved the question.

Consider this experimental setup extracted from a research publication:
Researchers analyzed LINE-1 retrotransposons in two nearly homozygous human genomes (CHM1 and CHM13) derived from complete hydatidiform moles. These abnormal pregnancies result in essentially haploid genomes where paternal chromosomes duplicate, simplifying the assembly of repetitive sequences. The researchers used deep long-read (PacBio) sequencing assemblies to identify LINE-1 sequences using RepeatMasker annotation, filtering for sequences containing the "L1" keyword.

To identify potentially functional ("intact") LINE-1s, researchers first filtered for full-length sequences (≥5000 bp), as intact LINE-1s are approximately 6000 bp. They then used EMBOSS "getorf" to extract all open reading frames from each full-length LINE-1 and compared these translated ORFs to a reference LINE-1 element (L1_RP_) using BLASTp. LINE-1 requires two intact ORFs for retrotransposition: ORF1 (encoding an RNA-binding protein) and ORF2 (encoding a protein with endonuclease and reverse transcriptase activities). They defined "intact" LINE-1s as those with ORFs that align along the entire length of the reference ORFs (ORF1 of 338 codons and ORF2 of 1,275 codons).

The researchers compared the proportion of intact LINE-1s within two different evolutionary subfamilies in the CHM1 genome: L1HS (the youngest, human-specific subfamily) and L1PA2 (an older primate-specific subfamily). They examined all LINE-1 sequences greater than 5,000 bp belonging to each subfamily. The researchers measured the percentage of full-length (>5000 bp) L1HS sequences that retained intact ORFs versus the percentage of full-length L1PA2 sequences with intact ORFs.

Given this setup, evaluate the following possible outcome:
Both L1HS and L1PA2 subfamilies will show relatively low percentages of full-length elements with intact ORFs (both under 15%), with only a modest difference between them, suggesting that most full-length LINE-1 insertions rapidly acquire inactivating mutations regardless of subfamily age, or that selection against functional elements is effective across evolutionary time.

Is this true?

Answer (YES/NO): NO